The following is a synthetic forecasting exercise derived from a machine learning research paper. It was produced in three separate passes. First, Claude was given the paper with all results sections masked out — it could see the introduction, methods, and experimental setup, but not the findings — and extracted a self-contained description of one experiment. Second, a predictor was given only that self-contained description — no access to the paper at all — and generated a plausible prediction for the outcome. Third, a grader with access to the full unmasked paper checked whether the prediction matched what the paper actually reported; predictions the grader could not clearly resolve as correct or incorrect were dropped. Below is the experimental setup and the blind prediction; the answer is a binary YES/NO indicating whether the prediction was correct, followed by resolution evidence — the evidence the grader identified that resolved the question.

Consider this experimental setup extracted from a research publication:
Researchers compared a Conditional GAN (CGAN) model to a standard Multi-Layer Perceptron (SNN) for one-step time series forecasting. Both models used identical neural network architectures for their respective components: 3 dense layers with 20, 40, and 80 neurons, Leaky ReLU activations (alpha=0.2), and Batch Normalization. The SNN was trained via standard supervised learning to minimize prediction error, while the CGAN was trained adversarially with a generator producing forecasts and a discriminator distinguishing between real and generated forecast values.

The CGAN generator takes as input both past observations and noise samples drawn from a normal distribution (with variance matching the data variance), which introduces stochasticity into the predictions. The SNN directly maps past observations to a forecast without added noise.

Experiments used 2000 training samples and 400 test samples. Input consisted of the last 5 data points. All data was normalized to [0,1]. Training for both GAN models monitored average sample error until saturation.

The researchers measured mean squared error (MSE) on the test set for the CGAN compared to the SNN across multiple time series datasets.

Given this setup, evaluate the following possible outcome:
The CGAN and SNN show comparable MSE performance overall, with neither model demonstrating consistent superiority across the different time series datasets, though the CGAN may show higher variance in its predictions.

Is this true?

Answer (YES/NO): NO